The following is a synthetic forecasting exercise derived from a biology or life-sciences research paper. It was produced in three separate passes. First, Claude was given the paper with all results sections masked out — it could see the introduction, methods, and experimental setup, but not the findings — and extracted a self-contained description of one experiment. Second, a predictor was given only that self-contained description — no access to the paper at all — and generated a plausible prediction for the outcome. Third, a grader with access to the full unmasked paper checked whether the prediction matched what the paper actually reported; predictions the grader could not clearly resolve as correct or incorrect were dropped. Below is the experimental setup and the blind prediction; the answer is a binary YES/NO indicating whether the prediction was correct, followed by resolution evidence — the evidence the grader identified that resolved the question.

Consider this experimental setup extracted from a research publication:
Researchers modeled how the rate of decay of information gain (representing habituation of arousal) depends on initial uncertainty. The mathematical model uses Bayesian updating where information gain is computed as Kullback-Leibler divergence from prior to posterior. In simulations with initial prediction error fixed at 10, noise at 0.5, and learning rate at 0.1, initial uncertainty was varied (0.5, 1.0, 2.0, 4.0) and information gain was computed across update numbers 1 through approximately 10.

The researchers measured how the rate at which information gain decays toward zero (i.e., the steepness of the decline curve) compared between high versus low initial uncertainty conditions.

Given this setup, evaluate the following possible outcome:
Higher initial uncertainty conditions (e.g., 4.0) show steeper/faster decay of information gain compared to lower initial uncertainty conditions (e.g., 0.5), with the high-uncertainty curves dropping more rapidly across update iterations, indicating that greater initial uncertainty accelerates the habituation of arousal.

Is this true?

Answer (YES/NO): YES